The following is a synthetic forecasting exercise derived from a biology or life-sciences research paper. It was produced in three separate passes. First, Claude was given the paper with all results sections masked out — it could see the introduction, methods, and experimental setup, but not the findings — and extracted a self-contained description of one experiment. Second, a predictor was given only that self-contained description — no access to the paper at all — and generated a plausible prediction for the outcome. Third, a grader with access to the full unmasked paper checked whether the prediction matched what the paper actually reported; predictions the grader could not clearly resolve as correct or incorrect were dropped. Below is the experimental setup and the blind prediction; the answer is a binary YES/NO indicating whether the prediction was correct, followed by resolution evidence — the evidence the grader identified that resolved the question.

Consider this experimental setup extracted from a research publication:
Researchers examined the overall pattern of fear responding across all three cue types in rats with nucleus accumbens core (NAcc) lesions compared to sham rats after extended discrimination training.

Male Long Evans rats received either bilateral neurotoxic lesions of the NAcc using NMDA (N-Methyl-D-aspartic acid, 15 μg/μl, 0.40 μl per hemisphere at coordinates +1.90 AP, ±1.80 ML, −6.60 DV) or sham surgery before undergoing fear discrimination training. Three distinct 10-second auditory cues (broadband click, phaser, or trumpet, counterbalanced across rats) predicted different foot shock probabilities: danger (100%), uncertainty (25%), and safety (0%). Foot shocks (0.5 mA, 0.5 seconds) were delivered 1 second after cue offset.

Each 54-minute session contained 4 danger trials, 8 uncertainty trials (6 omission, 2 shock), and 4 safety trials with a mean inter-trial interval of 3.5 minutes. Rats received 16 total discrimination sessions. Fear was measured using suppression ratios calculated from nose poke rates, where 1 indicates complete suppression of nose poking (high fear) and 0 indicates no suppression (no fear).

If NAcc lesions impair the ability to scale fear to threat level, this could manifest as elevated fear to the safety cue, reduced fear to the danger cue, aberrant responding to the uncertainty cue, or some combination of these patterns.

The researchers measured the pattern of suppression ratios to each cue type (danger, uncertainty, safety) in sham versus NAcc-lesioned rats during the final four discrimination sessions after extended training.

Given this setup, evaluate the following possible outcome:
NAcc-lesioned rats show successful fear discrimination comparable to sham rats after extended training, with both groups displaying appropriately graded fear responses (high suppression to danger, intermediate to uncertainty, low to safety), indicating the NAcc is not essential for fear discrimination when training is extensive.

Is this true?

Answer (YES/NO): NO